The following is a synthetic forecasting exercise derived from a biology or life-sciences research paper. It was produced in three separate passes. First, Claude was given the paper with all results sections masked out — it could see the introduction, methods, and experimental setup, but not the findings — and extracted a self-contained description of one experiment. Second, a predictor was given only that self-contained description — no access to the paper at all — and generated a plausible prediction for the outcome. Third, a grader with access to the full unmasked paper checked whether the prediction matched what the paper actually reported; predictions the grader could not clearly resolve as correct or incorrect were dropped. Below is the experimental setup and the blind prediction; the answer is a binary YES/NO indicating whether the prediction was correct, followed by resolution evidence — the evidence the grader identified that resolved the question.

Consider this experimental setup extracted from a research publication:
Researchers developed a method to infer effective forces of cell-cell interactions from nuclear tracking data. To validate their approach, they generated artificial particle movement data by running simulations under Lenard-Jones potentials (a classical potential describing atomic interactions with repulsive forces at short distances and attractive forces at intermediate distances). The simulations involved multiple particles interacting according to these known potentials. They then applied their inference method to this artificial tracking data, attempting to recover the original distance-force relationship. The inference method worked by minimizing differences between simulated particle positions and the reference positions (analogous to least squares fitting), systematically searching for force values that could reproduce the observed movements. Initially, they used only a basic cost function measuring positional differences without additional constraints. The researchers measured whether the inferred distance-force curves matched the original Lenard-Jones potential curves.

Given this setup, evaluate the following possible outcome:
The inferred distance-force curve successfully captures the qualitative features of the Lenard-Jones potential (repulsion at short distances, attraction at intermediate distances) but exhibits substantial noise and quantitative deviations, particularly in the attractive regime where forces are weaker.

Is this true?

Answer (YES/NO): NO